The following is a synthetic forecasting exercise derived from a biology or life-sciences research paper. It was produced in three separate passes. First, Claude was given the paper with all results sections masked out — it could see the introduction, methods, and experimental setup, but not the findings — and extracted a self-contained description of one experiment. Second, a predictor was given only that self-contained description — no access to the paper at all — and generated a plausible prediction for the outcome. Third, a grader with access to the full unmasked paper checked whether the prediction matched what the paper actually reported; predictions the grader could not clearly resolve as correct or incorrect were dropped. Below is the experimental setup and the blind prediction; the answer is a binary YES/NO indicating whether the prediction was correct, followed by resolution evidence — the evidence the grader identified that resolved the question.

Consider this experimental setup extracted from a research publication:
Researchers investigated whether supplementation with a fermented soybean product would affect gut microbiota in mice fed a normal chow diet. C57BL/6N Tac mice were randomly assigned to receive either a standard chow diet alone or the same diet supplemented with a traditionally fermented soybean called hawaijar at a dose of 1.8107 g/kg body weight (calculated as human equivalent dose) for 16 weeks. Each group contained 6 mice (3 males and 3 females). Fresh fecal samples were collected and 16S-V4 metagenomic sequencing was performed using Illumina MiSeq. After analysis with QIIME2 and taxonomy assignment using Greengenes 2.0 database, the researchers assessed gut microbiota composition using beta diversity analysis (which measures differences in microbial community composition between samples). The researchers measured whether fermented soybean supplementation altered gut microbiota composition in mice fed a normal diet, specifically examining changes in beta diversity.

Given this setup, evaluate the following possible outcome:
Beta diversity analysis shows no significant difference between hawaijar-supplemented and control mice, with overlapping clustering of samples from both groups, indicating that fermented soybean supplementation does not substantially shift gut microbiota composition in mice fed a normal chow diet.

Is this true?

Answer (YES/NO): YES